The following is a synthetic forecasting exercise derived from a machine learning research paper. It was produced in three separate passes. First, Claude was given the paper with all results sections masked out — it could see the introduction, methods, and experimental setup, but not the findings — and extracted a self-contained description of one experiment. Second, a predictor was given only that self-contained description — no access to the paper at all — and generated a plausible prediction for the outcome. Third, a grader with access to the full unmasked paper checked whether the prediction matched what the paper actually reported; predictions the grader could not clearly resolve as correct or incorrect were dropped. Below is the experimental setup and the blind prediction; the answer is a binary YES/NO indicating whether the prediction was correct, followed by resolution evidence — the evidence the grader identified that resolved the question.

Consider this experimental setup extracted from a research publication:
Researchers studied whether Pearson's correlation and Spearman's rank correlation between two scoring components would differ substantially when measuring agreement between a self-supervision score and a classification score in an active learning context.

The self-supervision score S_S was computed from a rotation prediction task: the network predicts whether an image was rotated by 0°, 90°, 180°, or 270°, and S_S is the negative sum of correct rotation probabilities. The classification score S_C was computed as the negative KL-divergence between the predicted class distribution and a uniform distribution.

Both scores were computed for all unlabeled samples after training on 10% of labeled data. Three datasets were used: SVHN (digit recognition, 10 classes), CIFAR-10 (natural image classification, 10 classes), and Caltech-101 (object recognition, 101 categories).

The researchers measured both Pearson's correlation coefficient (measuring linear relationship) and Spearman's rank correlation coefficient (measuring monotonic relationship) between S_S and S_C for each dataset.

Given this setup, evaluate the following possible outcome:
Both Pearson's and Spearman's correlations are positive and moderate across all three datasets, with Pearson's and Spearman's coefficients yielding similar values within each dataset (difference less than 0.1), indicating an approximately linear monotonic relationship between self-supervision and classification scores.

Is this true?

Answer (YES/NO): YES